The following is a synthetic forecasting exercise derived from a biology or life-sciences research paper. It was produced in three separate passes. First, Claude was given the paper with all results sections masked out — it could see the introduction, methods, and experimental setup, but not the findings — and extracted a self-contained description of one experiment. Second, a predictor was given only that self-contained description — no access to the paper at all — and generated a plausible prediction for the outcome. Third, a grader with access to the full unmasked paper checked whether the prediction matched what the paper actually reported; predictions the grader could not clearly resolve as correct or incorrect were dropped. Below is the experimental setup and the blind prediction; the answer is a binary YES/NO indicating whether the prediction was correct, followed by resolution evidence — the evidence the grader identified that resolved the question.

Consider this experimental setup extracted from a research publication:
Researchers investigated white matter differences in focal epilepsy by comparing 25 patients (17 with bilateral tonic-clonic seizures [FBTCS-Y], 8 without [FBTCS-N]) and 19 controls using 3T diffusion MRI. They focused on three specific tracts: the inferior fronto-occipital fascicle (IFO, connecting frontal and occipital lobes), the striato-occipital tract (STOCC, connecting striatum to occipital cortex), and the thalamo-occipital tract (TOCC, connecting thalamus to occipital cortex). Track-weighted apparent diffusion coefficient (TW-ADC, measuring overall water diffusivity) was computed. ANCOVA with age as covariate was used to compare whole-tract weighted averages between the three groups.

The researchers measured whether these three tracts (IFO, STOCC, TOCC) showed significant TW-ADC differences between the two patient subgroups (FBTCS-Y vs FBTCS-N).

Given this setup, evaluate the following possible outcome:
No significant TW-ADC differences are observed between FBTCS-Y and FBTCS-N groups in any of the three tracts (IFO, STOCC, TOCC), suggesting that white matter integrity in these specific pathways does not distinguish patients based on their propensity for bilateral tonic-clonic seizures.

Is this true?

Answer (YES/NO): NO